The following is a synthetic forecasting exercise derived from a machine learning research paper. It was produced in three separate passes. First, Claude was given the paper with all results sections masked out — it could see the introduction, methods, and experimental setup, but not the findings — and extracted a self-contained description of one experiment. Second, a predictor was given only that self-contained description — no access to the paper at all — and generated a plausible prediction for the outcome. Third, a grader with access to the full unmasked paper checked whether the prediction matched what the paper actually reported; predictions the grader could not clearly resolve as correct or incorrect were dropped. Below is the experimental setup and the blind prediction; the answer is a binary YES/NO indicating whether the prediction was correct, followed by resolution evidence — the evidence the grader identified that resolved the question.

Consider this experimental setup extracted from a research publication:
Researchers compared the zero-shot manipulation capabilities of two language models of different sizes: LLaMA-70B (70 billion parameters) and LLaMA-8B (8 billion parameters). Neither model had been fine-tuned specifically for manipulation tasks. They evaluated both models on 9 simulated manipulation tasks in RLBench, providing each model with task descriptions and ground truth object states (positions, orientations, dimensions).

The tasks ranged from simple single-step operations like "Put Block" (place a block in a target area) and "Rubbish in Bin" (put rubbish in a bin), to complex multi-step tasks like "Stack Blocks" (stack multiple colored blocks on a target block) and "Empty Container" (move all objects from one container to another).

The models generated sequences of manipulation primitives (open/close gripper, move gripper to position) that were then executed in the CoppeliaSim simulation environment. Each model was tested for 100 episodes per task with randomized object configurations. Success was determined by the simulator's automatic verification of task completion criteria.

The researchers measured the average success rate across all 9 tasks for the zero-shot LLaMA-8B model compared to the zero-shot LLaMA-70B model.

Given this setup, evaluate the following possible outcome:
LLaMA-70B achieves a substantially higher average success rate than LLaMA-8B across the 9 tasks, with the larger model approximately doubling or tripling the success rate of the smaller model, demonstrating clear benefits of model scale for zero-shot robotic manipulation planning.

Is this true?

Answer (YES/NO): YES